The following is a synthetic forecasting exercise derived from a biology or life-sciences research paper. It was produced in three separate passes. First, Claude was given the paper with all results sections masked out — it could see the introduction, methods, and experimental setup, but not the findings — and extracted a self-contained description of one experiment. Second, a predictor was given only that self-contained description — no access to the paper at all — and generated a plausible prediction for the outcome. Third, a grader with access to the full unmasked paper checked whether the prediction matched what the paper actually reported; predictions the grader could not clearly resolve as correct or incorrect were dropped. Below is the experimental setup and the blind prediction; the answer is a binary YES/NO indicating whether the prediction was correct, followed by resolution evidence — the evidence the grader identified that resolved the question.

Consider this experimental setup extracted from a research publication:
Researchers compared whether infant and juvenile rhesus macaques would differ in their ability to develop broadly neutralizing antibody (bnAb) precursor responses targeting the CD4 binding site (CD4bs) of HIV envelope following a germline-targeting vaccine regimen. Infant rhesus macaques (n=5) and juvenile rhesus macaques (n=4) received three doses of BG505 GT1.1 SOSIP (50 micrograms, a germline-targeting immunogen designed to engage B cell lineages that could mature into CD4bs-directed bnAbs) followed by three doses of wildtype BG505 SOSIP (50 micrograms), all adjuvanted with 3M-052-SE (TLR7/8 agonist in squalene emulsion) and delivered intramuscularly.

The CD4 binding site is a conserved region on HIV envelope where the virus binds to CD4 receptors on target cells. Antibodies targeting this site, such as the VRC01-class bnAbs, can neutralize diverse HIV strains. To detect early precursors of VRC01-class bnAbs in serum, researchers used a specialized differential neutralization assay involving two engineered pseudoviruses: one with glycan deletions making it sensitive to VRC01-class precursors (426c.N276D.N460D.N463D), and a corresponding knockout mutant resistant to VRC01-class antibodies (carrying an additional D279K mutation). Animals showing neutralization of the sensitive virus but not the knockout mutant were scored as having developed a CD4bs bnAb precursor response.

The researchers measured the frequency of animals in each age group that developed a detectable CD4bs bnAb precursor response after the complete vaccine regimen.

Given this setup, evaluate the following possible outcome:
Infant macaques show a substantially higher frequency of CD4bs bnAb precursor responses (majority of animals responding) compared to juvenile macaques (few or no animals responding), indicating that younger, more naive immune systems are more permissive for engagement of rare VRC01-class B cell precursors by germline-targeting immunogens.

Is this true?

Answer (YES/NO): YES